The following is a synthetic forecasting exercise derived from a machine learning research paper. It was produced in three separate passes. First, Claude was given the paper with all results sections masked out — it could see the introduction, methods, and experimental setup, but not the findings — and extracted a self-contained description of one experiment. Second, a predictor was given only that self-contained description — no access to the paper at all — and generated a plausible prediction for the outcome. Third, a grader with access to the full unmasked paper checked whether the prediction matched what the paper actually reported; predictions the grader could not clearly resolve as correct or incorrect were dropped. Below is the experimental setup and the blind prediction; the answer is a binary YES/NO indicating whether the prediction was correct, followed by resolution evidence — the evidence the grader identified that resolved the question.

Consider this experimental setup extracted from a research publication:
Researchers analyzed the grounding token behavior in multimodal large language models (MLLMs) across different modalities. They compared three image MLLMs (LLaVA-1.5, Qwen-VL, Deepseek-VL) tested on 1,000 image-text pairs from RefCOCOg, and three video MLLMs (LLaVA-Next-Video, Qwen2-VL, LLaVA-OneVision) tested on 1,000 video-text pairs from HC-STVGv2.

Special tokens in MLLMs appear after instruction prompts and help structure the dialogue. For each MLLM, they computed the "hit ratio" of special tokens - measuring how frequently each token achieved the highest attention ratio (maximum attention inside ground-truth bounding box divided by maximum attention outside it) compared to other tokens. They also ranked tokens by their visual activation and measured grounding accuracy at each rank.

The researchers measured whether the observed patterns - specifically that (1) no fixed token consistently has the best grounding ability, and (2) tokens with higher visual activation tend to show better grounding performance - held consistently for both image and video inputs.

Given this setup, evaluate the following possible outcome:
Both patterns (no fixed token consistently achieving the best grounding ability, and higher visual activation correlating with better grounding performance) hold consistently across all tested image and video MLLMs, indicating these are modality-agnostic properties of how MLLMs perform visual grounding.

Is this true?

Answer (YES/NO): YES